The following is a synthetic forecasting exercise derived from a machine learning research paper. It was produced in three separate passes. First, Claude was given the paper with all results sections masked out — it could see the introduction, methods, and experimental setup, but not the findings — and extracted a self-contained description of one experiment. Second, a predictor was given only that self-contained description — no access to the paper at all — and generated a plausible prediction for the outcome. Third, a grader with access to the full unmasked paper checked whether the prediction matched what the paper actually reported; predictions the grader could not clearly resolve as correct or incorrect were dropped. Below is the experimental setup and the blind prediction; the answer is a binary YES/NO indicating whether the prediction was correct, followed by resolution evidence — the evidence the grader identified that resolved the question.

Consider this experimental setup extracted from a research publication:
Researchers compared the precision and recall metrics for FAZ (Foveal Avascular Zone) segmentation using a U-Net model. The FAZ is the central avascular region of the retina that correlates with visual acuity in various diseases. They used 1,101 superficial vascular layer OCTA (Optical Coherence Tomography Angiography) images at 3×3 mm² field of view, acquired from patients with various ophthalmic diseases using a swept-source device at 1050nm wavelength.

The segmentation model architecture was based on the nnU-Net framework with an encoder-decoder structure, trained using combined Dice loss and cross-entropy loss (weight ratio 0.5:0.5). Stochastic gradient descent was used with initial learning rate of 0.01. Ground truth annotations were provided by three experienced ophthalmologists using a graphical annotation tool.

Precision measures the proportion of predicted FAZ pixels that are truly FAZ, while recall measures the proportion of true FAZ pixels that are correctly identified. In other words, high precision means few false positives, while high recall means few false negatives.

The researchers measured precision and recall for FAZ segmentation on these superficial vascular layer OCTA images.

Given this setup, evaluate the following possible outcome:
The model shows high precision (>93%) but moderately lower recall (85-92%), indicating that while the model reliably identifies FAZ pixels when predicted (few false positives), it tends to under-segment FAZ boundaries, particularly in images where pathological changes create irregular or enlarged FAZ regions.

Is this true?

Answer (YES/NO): NO